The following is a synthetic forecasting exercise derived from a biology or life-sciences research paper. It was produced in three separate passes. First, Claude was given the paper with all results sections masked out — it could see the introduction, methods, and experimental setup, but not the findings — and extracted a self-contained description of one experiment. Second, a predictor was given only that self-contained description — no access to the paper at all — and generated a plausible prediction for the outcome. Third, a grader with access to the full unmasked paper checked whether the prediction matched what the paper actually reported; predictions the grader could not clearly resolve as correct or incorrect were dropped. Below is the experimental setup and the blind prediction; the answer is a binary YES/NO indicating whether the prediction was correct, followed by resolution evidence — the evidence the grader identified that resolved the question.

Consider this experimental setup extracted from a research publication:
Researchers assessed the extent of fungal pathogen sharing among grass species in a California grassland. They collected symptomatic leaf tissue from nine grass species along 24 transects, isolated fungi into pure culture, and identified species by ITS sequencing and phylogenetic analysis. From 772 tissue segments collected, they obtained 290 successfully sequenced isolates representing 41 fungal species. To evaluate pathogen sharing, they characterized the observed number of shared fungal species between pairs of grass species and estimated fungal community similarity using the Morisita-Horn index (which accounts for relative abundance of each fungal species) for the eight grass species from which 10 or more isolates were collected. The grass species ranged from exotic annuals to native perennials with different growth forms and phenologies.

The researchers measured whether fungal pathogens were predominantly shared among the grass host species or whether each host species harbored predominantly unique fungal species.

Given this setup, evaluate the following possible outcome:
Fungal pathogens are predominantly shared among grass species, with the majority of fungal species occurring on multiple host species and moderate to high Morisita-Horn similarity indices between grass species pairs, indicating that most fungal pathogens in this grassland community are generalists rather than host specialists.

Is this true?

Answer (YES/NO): NO